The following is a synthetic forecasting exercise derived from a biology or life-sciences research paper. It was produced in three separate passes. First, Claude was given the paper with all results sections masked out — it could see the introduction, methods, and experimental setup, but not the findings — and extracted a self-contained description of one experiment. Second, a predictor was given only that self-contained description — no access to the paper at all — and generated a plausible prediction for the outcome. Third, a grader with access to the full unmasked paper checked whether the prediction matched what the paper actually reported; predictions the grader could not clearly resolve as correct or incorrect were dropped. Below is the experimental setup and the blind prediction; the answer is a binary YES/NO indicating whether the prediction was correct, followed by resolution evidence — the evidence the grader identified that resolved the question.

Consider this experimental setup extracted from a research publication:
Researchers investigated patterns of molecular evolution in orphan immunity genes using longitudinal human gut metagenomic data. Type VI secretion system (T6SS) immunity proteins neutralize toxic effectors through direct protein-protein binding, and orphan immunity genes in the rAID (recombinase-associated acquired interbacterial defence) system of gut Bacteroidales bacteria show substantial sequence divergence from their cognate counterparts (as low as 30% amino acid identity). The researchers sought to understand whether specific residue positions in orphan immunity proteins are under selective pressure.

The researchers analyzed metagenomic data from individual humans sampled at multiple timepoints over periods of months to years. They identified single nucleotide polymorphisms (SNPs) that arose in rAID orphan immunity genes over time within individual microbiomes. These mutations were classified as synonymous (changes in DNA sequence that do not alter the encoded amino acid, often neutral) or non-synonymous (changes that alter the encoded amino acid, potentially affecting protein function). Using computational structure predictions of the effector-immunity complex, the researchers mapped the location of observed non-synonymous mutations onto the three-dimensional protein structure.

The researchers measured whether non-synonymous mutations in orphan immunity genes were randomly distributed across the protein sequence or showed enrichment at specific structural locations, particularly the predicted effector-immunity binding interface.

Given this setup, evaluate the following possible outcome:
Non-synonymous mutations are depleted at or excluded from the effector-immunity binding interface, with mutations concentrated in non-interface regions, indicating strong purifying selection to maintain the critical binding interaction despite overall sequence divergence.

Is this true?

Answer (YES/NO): NO